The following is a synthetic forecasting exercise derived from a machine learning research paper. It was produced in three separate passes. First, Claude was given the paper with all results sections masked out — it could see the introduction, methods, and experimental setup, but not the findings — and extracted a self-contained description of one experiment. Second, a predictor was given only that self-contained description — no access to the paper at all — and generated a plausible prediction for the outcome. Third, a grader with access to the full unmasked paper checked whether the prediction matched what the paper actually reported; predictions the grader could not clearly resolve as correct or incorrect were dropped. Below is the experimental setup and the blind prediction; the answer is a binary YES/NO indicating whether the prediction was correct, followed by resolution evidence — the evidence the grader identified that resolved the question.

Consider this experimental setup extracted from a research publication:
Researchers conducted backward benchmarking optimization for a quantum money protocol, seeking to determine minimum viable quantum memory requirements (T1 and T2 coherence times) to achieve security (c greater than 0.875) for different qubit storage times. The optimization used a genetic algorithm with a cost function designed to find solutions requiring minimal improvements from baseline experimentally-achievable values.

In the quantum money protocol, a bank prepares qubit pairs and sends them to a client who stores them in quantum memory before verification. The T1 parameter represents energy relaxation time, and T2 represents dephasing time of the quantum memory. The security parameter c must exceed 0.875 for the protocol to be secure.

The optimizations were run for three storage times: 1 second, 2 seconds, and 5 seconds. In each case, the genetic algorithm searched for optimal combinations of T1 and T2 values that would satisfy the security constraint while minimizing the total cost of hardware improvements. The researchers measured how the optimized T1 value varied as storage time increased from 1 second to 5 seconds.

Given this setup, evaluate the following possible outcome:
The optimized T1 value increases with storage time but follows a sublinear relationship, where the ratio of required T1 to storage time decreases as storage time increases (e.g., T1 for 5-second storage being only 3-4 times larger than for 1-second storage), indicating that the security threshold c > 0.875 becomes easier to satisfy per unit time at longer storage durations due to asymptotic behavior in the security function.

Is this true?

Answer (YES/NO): NO